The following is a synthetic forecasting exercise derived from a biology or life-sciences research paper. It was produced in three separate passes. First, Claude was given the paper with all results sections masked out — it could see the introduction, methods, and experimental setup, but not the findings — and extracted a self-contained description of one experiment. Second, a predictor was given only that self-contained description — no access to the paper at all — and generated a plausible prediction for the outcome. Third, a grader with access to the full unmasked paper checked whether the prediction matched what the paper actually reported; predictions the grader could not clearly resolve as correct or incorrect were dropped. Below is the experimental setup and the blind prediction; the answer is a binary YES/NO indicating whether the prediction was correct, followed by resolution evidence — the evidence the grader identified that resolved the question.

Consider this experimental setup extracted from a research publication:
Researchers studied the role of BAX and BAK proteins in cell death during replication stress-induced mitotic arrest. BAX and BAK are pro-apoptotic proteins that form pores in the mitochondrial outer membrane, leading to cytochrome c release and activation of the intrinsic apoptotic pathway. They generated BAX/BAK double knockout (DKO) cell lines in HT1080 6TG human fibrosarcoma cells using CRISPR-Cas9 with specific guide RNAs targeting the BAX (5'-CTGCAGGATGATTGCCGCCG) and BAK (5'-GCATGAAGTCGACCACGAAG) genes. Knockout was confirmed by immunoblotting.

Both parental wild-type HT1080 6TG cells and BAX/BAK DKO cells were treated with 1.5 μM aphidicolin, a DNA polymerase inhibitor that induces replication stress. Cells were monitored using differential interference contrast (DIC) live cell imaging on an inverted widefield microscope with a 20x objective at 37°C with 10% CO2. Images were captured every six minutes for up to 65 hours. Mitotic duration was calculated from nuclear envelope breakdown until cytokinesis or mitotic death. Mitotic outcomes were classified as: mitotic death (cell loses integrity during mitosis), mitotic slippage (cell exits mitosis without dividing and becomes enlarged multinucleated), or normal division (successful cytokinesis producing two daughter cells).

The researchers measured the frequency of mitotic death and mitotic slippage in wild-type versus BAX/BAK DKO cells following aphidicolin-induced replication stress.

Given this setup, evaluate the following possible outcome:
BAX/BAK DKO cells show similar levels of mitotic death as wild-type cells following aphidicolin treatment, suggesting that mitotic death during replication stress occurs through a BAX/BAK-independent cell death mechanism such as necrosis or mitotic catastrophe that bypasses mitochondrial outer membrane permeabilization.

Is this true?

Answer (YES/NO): NO